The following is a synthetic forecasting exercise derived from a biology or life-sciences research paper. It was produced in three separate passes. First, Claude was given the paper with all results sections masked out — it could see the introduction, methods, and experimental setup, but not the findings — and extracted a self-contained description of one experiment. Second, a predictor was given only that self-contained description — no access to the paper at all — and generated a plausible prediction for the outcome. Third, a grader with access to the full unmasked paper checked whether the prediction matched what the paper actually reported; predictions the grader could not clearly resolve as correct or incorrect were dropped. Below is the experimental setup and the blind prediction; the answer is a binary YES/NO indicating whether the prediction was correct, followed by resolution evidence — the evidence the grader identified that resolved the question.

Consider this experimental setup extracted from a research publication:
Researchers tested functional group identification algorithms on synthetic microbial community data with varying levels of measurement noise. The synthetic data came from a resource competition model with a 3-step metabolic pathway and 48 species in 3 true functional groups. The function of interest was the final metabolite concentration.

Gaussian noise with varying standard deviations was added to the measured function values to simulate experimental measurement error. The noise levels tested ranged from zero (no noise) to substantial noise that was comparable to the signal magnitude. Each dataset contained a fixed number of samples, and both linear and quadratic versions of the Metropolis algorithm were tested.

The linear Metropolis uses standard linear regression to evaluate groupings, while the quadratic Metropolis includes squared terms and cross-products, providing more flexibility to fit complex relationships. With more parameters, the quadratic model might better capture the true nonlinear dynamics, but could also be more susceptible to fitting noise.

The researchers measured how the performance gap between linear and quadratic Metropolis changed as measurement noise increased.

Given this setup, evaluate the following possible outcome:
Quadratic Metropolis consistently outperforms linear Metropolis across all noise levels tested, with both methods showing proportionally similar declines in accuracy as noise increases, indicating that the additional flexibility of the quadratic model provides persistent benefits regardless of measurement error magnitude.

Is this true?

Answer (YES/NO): NO